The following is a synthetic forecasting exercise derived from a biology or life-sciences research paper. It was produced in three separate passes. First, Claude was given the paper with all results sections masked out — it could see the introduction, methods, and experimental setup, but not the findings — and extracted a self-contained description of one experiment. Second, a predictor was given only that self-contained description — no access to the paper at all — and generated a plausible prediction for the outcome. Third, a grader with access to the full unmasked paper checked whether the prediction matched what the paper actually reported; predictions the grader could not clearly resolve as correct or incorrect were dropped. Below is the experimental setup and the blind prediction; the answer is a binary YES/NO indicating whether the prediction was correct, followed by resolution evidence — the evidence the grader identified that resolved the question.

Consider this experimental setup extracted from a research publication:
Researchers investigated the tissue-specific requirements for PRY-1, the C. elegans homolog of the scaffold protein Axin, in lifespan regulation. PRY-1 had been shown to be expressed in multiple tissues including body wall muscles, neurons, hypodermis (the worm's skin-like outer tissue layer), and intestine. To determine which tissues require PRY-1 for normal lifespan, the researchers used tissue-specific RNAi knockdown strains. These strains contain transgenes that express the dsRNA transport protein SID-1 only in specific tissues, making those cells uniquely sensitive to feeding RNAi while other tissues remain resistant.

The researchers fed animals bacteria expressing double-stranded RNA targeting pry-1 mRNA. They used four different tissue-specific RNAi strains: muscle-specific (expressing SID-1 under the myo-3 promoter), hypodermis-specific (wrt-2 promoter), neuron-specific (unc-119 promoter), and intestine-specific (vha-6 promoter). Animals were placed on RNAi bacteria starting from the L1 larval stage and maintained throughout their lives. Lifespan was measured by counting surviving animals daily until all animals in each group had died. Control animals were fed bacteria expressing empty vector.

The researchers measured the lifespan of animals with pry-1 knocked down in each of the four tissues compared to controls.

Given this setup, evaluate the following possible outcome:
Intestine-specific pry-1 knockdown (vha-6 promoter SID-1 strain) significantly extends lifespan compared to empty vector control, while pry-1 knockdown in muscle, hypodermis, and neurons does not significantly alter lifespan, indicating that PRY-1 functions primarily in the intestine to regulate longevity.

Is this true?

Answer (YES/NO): NO